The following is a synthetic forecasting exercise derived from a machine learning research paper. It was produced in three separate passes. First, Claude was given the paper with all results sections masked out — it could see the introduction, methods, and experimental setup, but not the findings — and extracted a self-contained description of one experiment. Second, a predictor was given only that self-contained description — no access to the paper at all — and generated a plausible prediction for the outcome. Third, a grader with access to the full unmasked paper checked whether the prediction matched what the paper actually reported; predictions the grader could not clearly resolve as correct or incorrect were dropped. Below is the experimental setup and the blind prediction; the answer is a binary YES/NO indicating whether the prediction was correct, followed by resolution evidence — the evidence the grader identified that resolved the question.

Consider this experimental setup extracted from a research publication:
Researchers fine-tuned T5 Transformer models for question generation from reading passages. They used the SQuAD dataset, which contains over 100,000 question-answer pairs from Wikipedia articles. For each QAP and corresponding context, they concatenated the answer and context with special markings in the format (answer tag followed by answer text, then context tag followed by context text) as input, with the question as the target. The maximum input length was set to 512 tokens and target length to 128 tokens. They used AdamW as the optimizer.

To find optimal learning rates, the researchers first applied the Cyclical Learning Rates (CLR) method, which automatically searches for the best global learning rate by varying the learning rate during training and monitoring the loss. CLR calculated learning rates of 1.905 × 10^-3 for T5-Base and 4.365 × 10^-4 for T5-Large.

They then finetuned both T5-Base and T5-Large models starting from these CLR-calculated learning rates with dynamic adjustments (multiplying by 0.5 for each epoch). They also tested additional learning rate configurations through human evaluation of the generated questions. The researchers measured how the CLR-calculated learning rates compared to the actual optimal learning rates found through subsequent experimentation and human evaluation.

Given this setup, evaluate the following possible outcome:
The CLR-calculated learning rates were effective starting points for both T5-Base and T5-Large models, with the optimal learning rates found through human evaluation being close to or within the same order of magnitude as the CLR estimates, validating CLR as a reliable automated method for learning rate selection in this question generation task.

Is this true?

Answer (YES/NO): NO